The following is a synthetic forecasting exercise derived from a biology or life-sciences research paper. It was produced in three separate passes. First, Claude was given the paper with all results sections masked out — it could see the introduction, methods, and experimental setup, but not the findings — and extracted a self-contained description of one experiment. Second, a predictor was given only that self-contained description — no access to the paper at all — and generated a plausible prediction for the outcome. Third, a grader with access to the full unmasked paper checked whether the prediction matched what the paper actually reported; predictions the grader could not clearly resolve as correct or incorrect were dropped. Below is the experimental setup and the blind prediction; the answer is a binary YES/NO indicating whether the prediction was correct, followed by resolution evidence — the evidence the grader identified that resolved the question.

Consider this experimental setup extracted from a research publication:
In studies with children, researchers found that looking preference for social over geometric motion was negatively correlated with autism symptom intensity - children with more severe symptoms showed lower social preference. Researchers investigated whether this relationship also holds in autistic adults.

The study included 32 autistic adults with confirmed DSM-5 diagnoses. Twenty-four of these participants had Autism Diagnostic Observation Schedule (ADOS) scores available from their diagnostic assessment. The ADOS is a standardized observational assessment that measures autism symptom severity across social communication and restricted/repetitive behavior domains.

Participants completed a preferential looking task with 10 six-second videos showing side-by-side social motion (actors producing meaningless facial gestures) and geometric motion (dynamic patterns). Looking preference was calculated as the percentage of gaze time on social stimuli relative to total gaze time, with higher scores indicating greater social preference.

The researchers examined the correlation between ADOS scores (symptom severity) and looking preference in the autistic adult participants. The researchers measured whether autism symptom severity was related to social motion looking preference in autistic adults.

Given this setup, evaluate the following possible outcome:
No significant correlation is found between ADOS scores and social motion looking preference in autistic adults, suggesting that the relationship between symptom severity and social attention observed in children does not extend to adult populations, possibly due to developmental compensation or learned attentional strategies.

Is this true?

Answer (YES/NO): YES